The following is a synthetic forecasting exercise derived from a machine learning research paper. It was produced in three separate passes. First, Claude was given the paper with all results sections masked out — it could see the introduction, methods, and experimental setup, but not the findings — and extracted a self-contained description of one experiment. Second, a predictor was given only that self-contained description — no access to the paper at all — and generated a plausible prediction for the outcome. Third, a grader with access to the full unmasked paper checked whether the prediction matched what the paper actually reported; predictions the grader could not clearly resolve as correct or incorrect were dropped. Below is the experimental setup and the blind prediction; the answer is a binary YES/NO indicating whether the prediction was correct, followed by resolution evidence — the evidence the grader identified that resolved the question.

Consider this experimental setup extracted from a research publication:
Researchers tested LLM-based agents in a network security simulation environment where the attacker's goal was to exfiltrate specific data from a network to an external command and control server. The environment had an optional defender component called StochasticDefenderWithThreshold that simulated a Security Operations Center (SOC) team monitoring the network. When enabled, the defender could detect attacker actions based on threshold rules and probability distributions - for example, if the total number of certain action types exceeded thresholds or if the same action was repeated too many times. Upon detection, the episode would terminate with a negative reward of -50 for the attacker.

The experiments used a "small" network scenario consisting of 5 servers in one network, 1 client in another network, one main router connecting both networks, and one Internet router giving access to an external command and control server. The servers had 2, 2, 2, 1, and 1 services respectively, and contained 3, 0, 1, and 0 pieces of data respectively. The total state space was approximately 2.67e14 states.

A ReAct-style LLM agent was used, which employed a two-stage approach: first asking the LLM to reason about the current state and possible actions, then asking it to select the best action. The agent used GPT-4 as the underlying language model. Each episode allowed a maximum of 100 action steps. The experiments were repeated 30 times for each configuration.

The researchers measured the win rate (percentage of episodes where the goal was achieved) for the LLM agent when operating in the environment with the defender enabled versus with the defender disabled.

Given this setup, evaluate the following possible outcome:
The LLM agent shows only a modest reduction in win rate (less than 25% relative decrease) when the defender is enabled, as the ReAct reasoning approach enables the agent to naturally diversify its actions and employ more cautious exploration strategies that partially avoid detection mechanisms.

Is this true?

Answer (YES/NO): NO